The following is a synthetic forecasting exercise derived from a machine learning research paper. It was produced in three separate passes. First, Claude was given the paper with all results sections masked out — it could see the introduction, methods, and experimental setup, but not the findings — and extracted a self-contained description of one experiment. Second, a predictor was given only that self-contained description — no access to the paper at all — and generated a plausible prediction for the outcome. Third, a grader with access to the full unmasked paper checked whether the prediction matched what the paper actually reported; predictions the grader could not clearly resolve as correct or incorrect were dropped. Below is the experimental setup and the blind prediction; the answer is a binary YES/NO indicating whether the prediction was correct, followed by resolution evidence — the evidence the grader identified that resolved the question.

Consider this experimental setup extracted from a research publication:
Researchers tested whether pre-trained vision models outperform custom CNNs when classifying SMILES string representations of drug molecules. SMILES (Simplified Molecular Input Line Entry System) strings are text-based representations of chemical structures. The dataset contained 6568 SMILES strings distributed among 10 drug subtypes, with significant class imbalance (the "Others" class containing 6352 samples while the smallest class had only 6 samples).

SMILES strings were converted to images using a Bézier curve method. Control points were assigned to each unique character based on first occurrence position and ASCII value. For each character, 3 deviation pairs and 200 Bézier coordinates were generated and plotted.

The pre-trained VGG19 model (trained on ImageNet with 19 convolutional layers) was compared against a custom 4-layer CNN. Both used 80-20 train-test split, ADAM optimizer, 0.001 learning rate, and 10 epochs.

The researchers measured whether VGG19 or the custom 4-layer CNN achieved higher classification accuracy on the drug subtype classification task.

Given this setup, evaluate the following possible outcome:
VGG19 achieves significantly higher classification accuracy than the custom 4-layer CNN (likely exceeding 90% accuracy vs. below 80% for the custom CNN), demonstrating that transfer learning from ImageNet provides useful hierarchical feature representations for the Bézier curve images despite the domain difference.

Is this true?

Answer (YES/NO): NO